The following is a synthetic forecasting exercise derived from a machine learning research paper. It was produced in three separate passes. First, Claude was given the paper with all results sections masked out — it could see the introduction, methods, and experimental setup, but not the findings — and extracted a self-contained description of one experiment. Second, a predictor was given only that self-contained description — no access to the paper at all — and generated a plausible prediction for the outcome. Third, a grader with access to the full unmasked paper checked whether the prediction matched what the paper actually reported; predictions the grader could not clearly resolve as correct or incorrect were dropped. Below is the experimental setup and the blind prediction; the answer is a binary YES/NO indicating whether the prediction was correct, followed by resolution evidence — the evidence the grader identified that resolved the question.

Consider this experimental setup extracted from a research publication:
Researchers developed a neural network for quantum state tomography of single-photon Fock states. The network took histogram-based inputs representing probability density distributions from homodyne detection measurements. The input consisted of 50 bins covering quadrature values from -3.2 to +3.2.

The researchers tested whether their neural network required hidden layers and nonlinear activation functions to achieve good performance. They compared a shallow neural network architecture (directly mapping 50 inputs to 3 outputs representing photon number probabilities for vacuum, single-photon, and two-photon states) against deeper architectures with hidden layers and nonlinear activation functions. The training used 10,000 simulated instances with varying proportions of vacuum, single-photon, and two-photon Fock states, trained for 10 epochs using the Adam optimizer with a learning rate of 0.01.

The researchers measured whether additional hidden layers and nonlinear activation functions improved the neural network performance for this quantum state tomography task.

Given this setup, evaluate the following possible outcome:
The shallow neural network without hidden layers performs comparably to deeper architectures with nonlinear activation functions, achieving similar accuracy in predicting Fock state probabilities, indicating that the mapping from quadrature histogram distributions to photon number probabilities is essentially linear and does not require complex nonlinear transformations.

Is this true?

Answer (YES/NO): YES